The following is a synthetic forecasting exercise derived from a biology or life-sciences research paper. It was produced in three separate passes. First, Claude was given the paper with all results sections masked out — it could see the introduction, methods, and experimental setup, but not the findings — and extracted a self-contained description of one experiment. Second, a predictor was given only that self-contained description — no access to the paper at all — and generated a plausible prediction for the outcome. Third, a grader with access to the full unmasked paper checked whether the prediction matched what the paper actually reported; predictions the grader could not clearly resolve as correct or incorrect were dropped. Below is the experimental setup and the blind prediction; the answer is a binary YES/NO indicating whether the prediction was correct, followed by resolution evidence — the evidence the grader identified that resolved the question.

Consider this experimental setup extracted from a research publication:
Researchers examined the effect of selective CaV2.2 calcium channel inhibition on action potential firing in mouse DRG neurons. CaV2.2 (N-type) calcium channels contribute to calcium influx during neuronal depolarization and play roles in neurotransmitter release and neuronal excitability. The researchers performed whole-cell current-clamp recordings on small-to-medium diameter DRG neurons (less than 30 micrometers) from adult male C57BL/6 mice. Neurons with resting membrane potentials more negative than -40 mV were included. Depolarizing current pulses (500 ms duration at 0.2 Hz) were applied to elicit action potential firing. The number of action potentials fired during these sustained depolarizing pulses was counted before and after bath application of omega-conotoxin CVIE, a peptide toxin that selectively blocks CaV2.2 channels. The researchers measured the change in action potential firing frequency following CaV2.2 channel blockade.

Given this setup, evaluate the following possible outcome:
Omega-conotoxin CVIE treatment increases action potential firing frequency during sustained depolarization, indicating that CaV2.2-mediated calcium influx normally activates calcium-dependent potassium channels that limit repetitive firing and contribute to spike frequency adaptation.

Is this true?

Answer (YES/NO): NO